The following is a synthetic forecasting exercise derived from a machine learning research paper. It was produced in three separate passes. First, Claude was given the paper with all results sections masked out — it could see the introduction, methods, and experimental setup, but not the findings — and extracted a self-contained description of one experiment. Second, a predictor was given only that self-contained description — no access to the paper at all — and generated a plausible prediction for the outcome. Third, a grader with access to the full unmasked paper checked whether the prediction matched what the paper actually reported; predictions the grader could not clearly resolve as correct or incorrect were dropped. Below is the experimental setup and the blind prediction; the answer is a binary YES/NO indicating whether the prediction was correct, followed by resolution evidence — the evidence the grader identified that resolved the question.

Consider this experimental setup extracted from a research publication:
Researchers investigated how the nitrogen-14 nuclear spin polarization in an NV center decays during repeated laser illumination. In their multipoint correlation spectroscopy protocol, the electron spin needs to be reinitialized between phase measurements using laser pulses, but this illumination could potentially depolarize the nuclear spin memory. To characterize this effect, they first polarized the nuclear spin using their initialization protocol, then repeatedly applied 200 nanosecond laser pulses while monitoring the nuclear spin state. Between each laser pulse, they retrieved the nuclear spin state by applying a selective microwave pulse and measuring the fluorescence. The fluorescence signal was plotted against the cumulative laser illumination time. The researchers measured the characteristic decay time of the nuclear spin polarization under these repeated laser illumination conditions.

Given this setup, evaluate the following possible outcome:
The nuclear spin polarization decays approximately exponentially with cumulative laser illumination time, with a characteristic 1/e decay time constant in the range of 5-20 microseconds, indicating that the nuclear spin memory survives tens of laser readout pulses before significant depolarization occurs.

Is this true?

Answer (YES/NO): NO